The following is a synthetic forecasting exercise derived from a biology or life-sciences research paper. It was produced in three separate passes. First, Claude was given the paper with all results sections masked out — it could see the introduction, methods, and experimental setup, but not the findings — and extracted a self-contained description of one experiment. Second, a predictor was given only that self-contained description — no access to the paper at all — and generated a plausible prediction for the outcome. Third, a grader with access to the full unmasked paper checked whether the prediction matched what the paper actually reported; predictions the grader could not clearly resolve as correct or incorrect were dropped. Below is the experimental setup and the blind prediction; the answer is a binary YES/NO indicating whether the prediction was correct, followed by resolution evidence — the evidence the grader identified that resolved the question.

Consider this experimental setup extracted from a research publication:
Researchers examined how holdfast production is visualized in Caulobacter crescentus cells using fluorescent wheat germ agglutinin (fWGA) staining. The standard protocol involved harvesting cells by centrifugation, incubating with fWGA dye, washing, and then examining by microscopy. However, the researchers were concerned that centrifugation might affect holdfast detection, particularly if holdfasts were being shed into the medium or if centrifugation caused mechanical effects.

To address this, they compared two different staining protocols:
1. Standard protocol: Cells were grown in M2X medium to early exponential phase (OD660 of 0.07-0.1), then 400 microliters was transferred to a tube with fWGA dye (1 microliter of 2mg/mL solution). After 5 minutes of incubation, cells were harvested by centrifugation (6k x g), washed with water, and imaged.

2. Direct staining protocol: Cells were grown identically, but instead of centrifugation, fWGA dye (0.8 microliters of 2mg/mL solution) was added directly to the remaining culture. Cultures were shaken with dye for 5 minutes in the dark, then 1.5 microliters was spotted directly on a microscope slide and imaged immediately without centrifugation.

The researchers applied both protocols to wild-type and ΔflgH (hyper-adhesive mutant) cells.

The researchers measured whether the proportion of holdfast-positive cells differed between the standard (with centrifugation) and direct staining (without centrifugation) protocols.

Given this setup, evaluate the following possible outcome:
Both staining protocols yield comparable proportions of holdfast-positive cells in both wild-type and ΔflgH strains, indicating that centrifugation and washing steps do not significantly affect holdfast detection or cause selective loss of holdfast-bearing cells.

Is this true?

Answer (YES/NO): YES